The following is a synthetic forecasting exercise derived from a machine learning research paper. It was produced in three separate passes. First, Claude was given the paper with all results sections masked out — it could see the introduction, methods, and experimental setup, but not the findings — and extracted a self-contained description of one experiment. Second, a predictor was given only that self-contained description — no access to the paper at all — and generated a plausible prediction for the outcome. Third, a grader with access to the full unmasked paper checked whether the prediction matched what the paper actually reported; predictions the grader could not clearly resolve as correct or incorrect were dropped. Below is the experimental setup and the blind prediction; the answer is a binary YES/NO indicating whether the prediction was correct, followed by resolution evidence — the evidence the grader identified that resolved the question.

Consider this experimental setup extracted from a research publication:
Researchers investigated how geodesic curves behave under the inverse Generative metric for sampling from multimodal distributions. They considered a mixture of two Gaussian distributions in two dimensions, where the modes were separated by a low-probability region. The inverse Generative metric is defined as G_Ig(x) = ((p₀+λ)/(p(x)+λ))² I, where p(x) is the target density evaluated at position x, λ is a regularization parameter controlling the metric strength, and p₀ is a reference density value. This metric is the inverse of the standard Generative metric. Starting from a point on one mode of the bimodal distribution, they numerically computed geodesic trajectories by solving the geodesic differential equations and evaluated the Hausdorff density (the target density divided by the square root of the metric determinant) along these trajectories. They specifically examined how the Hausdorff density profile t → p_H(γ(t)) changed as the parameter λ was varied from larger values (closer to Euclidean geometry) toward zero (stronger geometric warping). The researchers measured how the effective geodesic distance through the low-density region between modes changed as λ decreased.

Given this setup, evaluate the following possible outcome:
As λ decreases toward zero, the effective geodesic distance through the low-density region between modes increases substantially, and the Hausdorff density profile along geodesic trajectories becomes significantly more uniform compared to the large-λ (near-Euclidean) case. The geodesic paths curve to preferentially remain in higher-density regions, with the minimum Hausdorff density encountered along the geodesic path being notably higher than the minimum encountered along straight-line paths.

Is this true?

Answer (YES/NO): NO